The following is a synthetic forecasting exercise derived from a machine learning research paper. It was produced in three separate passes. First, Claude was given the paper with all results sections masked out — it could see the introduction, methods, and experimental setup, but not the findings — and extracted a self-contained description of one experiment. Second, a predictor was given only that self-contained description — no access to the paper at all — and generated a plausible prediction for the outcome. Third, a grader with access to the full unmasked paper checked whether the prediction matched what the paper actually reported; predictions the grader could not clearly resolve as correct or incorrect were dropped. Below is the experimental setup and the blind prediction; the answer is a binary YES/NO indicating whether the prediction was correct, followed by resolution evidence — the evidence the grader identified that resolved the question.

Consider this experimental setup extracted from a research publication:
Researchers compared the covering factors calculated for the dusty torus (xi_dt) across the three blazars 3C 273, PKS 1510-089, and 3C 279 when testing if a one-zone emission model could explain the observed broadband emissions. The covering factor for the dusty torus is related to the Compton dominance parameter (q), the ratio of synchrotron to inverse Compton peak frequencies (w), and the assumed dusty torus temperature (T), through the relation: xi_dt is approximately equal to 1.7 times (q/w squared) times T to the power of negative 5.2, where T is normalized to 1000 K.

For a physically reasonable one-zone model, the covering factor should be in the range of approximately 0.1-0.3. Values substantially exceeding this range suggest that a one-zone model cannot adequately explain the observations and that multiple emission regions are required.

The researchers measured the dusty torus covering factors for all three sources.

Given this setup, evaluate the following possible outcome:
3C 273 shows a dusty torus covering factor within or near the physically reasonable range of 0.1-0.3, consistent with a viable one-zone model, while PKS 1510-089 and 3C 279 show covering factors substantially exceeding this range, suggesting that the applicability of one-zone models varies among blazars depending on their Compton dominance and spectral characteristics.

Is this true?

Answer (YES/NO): NO